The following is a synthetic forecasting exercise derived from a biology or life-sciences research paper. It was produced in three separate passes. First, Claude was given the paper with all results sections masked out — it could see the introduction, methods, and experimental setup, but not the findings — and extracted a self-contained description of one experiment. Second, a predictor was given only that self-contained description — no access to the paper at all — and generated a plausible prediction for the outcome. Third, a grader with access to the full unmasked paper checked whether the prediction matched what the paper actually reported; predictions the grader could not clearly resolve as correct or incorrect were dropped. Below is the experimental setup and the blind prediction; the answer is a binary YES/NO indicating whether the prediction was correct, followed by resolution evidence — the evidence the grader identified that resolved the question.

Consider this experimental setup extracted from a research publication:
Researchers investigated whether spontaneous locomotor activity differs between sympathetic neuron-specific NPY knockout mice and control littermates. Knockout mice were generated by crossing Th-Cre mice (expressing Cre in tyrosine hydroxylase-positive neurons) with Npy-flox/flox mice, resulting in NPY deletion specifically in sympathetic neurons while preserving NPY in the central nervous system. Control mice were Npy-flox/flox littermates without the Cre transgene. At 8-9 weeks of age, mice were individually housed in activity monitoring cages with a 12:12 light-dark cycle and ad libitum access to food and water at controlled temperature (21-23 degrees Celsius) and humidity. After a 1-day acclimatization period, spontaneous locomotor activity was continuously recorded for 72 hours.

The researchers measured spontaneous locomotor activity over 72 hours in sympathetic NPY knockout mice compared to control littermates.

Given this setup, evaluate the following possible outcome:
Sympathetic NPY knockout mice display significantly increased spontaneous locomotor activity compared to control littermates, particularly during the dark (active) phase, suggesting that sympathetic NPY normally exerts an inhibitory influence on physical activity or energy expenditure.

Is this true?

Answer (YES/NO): NO